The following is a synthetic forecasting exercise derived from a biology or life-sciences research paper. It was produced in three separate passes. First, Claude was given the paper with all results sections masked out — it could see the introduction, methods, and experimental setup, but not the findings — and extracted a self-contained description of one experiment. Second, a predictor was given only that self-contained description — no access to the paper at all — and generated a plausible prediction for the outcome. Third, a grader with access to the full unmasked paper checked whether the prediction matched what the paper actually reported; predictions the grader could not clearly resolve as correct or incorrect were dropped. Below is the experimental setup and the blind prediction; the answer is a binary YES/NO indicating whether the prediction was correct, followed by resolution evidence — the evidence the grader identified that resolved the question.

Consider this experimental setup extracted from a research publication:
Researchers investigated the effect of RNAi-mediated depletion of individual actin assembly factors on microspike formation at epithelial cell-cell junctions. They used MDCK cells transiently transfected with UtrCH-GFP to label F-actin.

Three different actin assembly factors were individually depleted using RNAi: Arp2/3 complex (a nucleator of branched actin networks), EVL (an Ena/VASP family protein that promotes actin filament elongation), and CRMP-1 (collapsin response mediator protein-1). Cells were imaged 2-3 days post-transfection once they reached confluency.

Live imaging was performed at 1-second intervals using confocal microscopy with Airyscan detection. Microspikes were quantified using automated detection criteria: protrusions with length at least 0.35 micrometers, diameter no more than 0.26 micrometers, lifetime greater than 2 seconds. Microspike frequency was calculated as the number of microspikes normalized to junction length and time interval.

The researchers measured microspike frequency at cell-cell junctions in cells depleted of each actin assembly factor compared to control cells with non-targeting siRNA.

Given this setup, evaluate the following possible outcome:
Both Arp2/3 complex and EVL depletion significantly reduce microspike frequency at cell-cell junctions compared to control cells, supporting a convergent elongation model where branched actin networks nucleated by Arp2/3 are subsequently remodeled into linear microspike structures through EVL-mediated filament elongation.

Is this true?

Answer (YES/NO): YES